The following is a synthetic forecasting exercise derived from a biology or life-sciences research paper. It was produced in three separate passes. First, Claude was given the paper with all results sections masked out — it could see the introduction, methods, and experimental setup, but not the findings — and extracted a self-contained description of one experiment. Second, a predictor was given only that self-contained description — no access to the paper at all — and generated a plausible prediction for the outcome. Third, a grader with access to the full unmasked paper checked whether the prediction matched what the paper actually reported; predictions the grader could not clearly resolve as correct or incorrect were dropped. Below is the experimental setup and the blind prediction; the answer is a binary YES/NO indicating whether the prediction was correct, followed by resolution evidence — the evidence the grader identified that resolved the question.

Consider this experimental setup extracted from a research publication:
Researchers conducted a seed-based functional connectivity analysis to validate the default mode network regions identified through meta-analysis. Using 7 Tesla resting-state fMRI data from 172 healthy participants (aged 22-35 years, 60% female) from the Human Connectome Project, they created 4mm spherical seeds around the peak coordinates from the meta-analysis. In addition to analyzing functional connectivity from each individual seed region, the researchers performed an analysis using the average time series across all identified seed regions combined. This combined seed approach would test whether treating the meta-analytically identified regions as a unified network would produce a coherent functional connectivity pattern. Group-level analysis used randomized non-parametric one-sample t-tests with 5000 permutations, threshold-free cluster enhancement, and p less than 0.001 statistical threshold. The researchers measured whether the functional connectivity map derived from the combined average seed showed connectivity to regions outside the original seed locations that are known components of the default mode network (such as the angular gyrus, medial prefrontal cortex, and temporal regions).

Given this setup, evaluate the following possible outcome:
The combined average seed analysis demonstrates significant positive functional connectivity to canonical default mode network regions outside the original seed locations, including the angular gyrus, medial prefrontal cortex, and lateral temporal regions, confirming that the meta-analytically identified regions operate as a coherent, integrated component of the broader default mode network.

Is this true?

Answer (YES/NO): YES